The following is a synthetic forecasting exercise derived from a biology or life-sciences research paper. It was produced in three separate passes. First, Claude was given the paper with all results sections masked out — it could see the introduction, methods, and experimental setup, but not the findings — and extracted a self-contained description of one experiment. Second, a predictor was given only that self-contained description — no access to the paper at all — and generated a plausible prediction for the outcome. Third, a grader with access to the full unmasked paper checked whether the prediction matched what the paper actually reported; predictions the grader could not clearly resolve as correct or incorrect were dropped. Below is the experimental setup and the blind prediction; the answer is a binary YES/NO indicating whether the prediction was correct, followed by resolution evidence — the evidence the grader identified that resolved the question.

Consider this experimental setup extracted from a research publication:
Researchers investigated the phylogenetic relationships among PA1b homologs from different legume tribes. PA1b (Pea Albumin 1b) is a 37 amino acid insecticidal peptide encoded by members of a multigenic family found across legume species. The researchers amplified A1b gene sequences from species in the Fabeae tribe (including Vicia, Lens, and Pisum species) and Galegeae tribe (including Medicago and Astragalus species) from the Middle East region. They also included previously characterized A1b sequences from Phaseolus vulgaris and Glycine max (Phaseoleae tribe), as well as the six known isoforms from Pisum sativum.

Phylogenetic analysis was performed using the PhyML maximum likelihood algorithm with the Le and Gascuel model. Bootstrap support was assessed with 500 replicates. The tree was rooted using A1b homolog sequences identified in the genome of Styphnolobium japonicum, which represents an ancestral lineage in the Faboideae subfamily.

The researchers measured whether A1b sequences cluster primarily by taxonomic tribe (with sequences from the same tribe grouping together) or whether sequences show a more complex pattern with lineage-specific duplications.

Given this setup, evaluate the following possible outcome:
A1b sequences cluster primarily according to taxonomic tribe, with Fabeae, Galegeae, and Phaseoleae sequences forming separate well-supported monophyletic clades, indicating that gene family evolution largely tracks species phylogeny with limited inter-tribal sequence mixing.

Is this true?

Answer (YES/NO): NO